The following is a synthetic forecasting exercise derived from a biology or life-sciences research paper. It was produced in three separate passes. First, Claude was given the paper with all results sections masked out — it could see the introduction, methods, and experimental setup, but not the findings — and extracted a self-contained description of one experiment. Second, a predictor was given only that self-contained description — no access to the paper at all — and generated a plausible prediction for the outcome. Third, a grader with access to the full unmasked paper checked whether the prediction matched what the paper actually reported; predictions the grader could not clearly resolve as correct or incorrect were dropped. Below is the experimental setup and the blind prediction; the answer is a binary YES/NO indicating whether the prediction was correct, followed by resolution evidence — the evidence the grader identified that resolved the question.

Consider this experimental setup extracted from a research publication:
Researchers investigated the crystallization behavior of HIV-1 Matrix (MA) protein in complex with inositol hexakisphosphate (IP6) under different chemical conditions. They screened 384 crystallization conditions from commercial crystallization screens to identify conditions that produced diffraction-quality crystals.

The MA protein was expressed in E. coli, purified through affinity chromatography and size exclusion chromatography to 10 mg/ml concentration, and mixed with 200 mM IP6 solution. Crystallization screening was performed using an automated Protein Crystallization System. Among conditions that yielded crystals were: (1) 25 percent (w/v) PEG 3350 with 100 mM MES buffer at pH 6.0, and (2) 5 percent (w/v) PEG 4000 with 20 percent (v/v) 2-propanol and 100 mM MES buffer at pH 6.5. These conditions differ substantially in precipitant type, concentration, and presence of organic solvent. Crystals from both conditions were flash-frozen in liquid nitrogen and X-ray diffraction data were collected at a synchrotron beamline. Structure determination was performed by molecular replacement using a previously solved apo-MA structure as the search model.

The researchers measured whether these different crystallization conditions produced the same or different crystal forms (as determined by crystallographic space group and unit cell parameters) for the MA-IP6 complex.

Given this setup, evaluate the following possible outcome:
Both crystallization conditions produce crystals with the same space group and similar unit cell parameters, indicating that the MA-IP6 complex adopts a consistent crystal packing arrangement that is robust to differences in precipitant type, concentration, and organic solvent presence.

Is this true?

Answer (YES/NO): NO